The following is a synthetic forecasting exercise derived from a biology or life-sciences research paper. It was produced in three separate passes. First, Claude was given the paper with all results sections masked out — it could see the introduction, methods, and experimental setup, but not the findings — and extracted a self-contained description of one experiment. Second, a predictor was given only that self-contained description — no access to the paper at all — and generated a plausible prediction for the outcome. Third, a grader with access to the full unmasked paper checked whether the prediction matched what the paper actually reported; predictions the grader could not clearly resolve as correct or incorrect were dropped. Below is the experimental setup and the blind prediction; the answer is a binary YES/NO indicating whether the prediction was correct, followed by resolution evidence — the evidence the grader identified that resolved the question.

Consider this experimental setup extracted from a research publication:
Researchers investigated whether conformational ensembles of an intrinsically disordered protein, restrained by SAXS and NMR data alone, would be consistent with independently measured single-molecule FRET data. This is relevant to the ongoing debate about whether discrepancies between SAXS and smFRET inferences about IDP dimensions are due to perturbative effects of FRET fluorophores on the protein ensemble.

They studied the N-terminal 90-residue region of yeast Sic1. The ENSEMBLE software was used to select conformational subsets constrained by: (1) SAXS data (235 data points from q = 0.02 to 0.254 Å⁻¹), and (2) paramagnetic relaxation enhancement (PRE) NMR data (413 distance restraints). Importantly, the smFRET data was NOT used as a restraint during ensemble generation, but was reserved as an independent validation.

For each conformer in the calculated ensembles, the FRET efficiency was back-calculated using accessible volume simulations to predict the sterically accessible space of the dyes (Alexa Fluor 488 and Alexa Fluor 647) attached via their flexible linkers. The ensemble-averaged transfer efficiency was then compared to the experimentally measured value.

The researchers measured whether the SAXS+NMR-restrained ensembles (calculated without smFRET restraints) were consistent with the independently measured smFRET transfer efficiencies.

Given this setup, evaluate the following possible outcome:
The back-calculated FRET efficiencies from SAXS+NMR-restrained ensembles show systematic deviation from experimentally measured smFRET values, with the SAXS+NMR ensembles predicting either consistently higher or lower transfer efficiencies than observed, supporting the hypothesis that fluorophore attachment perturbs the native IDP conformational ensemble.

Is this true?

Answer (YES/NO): NO